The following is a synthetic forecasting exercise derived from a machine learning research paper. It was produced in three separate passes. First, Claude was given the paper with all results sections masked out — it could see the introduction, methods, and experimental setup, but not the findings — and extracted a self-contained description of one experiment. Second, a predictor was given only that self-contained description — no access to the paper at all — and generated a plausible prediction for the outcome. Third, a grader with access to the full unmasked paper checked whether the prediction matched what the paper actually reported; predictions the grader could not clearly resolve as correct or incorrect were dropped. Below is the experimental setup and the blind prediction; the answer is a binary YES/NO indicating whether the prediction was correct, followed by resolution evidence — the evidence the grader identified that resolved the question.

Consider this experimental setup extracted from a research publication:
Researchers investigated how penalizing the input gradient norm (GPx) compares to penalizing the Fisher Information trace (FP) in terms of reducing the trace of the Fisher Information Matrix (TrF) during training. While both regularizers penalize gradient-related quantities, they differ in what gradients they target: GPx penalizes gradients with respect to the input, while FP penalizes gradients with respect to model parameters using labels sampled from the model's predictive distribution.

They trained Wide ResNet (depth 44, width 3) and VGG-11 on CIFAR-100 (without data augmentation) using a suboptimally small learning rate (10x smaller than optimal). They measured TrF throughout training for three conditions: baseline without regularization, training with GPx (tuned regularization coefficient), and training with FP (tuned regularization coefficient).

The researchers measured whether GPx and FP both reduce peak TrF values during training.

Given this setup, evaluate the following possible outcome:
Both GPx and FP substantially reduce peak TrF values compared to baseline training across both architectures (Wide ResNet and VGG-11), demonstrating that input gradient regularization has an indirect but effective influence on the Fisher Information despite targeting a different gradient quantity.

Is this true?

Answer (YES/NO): YES